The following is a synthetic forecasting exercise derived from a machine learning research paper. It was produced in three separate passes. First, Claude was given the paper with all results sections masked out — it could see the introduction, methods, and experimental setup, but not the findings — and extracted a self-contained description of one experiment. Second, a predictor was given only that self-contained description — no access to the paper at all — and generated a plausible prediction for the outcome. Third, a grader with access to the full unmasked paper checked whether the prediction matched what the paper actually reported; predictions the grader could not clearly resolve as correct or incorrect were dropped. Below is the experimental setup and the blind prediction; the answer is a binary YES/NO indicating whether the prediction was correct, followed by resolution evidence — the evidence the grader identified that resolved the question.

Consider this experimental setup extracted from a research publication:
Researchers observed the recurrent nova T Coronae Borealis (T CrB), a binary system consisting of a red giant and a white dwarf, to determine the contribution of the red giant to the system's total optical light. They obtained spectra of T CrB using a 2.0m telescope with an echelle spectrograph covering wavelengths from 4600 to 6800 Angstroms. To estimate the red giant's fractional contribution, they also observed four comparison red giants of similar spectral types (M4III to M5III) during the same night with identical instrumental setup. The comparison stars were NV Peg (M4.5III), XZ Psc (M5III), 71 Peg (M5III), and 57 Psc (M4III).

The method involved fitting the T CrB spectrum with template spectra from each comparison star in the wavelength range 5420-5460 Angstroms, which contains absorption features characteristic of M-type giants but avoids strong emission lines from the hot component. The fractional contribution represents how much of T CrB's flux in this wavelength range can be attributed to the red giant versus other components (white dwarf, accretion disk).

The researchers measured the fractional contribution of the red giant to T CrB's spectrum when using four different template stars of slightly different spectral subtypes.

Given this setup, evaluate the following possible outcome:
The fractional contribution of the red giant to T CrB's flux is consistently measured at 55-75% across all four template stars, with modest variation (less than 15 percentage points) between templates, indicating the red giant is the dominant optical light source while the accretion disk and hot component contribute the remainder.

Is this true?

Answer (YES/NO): NO